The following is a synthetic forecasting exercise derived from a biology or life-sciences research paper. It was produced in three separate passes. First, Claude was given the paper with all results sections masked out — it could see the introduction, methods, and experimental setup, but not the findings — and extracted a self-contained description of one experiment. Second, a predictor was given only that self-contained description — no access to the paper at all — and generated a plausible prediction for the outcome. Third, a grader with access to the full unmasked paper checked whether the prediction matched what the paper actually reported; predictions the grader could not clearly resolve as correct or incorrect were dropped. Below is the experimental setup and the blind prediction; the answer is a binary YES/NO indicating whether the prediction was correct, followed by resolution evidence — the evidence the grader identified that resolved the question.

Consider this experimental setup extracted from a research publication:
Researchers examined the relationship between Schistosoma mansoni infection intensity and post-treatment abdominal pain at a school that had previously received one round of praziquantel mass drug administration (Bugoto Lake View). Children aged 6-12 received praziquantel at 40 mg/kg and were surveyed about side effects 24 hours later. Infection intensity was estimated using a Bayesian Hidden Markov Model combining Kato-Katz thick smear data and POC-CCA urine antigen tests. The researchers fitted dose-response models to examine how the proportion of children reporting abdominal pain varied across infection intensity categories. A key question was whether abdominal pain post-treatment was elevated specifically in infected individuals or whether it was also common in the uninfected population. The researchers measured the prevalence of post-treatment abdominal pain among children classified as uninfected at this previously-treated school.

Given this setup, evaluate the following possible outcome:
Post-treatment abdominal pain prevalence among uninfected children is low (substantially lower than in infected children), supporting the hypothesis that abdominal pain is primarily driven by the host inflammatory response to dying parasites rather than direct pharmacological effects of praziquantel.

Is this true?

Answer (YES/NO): NO